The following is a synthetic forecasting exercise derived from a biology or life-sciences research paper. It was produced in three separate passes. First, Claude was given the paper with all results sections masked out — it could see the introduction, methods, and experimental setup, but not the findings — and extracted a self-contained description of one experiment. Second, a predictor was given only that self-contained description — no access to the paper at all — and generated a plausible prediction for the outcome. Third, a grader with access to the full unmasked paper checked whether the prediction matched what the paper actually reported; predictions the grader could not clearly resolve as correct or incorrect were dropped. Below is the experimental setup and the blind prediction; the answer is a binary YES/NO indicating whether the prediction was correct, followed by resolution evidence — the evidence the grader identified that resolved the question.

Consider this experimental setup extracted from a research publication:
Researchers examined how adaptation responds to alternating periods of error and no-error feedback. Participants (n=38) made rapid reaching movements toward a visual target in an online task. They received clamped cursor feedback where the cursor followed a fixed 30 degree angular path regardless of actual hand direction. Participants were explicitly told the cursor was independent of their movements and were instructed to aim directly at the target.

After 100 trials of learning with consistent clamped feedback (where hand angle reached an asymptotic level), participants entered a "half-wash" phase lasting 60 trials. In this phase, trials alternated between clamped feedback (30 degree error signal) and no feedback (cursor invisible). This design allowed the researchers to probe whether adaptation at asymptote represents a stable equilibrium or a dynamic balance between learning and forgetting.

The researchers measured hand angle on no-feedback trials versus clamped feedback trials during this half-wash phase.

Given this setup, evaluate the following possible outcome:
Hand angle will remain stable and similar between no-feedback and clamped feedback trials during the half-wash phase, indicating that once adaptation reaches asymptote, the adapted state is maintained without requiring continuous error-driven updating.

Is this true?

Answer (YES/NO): NO